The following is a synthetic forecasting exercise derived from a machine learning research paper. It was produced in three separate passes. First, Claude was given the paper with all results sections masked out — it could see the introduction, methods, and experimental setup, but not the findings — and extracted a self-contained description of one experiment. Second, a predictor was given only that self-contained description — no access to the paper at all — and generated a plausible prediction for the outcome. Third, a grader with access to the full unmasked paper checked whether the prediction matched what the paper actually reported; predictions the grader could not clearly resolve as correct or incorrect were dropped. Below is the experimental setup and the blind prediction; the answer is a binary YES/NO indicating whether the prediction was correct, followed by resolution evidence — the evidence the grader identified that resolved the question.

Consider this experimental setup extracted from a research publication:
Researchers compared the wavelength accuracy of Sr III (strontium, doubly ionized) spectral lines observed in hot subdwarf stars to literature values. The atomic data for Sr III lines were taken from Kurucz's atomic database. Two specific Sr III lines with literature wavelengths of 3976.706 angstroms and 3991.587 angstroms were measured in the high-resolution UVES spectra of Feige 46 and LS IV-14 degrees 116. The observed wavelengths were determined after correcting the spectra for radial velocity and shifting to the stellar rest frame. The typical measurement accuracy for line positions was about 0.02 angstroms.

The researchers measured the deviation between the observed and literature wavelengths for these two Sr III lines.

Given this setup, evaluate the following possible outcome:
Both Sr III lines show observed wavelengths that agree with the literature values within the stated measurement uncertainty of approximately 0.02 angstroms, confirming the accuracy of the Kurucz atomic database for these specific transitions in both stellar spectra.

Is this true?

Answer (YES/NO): NO